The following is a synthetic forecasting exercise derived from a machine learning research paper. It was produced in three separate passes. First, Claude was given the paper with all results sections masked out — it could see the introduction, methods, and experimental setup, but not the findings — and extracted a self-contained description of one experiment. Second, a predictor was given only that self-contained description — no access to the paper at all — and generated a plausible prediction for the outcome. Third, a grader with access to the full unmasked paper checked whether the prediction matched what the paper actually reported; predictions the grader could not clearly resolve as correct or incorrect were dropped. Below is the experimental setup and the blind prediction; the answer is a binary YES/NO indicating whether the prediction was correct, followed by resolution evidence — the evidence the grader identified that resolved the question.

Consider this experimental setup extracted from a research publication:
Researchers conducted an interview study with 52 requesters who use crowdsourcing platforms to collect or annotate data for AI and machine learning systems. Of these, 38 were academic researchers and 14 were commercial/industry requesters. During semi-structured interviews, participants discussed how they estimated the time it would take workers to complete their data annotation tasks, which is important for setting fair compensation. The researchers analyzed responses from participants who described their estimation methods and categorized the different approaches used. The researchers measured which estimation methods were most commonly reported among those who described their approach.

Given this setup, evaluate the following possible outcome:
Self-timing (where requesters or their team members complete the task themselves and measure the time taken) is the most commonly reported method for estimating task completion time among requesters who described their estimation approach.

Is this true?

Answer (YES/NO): NO